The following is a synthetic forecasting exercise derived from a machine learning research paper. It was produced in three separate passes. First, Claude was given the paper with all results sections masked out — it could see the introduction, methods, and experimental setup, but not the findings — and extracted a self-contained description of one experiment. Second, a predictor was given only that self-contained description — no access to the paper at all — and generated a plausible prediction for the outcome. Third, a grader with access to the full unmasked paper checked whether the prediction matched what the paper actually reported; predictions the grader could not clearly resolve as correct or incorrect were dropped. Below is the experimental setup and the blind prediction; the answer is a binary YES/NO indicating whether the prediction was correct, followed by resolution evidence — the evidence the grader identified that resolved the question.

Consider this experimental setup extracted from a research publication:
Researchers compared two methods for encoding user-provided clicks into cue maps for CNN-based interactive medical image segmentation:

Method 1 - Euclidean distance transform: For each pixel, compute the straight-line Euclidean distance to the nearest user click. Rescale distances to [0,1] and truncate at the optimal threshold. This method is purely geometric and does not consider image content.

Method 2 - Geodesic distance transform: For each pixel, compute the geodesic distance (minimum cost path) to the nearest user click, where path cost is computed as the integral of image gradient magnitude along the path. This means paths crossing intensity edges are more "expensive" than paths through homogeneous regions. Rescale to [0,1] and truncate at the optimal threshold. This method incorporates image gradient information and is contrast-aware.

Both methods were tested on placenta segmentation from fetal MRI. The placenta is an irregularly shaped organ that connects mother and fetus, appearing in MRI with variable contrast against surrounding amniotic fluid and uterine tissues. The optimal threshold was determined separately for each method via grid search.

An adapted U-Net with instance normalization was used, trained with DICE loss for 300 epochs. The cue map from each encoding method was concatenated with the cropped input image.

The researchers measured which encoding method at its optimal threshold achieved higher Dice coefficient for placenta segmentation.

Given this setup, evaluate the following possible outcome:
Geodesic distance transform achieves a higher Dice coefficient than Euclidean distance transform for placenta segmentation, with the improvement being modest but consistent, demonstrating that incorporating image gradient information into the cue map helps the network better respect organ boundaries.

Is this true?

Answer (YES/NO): NO